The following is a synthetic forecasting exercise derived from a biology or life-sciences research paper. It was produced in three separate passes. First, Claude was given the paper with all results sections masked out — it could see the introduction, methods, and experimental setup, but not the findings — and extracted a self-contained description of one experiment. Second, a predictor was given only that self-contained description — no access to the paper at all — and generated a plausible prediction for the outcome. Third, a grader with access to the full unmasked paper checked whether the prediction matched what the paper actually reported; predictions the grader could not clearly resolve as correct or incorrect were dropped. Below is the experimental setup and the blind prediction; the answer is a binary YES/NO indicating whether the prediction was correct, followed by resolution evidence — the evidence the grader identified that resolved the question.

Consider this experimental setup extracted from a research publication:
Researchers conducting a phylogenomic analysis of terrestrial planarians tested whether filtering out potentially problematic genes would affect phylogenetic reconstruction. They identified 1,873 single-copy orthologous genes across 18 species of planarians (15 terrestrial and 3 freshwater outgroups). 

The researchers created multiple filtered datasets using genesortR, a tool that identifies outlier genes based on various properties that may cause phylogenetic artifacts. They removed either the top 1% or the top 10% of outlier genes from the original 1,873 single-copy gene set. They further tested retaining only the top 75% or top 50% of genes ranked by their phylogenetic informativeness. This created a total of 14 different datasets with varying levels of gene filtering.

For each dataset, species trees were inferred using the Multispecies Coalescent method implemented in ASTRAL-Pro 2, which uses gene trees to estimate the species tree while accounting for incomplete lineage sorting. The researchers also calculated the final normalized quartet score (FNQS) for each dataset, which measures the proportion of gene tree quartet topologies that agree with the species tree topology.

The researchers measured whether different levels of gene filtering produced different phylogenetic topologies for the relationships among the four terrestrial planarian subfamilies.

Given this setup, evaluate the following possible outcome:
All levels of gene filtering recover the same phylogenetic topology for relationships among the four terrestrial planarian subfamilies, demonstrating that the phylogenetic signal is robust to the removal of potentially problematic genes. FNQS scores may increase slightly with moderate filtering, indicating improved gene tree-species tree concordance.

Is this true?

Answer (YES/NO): NO